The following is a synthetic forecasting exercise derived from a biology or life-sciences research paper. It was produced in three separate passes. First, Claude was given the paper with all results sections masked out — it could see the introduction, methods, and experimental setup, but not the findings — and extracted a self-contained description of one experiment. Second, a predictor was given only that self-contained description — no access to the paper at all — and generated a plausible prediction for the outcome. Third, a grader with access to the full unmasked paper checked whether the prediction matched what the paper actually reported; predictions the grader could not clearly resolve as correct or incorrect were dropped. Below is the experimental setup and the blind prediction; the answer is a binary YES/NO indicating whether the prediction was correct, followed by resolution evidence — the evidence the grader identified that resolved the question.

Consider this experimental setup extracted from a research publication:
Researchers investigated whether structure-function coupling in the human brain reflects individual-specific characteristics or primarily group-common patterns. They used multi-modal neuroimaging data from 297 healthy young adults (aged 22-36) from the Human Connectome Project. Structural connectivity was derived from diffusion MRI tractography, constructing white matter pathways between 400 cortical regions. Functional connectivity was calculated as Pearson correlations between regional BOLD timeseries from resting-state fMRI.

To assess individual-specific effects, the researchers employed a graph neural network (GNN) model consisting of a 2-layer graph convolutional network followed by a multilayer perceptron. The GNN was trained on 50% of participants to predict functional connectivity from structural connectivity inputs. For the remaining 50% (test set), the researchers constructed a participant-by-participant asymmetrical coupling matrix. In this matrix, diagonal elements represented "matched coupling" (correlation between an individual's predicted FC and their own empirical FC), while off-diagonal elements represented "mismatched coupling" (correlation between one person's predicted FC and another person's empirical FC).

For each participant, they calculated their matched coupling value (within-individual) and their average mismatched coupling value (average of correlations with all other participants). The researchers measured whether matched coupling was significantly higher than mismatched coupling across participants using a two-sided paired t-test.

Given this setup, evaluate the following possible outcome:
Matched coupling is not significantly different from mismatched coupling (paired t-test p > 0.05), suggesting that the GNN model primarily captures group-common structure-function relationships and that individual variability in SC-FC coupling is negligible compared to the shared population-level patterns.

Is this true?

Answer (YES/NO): NO